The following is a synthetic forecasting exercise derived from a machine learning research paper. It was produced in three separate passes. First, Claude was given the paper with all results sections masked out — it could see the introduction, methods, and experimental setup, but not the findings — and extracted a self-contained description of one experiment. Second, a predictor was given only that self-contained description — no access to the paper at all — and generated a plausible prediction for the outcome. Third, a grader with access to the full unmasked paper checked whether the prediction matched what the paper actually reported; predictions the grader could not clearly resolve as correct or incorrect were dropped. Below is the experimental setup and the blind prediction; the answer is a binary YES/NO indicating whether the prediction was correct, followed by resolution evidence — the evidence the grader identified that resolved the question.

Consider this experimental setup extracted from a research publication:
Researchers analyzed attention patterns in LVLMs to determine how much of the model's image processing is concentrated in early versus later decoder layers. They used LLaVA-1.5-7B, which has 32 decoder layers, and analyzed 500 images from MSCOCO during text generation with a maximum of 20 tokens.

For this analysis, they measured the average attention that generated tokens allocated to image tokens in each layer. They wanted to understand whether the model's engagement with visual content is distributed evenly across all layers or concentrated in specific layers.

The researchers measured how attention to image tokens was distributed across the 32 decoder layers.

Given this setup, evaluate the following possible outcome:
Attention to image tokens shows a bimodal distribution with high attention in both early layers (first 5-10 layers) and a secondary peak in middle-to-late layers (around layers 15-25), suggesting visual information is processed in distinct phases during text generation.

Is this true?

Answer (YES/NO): NO